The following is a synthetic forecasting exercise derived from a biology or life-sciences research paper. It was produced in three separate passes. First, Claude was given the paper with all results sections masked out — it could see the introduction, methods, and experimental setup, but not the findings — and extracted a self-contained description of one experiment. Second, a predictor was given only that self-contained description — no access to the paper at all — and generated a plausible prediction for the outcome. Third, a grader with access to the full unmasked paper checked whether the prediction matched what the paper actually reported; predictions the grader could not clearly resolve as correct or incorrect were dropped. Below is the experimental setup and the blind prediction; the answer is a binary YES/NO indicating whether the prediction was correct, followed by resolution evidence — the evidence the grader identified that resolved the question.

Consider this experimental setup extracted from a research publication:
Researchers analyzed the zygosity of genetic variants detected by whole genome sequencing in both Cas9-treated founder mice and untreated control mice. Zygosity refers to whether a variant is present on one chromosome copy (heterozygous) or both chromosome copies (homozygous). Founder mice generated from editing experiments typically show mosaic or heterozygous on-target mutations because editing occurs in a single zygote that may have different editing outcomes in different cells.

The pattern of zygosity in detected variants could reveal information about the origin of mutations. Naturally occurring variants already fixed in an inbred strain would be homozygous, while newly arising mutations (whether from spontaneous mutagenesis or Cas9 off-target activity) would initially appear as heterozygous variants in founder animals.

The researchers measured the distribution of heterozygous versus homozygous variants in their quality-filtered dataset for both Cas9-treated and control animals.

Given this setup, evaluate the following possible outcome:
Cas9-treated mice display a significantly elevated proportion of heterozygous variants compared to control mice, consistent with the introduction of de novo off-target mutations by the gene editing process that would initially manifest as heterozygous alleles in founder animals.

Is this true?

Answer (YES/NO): NO